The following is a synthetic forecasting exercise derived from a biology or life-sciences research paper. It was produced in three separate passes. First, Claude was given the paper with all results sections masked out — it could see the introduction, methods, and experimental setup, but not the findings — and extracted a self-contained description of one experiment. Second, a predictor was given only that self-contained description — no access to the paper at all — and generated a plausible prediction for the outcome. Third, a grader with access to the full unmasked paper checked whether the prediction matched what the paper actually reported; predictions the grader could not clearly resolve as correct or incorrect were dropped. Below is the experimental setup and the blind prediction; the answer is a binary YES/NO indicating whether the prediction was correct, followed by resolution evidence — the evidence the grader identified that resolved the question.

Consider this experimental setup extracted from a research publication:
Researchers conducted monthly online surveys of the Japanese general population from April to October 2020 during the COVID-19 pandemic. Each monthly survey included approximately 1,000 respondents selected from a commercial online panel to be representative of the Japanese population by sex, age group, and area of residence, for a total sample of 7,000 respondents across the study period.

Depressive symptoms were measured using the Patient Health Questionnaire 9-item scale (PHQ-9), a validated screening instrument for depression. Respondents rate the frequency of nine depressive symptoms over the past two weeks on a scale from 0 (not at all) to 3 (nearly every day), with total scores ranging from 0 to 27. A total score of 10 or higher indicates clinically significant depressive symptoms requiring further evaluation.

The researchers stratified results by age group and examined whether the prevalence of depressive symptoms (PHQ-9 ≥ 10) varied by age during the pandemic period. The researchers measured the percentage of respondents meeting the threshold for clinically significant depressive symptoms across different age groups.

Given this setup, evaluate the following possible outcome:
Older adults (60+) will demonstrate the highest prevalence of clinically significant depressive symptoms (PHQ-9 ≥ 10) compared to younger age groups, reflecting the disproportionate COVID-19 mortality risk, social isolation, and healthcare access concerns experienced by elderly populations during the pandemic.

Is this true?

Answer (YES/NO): NO